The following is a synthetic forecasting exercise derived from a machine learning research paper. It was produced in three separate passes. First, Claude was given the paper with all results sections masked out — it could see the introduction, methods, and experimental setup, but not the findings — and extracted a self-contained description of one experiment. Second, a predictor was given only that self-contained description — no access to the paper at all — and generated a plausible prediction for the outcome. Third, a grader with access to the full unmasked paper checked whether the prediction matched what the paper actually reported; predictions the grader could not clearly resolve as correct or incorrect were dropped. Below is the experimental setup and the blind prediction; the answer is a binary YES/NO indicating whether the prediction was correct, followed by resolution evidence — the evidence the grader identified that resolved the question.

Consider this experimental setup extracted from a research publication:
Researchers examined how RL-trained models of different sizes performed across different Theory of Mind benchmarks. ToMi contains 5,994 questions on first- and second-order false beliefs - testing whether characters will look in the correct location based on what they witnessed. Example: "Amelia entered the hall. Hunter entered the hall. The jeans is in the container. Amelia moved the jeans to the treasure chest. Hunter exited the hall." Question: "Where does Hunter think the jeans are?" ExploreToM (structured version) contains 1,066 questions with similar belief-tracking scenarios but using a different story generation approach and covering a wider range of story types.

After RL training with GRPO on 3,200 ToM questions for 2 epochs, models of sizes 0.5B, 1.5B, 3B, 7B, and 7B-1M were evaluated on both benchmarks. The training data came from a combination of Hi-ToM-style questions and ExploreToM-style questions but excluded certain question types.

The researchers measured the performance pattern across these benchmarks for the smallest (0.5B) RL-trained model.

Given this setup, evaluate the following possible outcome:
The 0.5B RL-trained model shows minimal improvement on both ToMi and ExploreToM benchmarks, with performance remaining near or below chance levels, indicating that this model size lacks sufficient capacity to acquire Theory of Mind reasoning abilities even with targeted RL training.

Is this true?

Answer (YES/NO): NO